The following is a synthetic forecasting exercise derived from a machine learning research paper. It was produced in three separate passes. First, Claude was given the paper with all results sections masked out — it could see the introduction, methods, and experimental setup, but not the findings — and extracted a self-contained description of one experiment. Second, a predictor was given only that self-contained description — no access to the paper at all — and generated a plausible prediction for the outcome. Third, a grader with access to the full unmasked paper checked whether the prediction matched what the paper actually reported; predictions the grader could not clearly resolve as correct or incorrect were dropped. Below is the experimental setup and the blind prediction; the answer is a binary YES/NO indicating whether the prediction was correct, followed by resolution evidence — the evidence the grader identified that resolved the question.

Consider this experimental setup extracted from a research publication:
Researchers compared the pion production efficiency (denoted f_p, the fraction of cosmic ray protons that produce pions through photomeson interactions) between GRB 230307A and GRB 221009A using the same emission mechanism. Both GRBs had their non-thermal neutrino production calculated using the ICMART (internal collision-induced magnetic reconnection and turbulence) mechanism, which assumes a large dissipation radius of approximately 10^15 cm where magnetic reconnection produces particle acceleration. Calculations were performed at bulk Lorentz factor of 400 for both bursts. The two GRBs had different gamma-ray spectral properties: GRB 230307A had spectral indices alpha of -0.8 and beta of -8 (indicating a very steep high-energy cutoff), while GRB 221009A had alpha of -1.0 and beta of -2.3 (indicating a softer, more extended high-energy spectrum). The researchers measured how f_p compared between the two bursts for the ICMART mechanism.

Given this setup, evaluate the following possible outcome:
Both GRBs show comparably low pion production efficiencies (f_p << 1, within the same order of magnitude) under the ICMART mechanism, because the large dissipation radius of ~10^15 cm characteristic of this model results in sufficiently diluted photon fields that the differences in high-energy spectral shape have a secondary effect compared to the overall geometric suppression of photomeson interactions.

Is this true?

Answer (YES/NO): NO